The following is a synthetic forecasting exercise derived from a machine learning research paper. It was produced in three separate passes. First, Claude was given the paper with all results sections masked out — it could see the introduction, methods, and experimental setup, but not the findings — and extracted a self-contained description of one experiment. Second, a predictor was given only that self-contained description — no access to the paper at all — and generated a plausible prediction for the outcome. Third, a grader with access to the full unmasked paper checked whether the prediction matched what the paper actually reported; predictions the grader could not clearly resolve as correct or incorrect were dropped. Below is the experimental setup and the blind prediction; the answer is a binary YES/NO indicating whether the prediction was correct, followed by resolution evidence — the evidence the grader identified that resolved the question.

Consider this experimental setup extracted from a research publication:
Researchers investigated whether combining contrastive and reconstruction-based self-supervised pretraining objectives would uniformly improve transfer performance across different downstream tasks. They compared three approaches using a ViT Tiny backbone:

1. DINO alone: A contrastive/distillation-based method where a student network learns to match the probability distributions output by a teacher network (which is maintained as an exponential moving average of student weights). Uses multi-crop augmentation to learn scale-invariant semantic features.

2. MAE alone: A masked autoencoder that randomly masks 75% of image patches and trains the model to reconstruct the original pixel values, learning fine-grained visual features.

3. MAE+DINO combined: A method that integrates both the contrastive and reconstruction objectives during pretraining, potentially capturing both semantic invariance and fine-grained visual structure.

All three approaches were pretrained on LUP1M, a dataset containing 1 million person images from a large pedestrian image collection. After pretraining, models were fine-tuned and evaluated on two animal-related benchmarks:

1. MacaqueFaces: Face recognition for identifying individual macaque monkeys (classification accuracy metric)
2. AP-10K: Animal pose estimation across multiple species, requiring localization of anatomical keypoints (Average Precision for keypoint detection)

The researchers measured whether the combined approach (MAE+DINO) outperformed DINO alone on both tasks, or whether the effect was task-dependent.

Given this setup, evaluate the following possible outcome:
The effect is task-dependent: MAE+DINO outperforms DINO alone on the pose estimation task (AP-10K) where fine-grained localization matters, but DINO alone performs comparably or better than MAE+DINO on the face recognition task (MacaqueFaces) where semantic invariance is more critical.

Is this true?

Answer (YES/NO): YES